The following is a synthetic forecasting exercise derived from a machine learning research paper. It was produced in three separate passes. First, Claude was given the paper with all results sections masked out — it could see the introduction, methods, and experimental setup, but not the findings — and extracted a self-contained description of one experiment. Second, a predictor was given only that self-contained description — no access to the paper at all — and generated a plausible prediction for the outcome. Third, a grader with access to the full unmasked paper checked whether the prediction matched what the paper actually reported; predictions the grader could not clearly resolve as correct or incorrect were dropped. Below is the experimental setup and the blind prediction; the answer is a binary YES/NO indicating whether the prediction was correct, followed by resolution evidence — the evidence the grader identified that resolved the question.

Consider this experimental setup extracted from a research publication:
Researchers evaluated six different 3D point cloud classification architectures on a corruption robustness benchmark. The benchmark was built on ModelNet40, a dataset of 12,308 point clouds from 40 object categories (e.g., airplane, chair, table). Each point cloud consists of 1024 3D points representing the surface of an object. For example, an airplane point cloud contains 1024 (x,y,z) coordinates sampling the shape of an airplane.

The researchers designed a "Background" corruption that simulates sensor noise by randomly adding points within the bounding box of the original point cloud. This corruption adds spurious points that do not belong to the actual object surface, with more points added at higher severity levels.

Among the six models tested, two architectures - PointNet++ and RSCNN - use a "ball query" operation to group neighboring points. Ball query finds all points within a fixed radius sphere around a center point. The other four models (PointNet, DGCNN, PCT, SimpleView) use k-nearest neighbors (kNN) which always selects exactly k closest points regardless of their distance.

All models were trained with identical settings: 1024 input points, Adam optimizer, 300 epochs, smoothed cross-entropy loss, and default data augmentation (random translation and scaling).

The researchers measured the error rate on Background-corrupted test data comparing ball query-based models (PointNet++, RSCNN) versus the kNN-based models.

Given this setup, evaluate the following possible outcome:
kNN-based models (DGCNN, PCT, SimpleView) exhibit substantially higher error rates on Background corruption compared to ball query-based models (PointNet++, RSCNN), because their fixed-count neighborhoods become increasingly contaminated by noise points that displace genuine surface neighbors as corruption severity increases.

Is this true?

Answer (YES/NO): YES